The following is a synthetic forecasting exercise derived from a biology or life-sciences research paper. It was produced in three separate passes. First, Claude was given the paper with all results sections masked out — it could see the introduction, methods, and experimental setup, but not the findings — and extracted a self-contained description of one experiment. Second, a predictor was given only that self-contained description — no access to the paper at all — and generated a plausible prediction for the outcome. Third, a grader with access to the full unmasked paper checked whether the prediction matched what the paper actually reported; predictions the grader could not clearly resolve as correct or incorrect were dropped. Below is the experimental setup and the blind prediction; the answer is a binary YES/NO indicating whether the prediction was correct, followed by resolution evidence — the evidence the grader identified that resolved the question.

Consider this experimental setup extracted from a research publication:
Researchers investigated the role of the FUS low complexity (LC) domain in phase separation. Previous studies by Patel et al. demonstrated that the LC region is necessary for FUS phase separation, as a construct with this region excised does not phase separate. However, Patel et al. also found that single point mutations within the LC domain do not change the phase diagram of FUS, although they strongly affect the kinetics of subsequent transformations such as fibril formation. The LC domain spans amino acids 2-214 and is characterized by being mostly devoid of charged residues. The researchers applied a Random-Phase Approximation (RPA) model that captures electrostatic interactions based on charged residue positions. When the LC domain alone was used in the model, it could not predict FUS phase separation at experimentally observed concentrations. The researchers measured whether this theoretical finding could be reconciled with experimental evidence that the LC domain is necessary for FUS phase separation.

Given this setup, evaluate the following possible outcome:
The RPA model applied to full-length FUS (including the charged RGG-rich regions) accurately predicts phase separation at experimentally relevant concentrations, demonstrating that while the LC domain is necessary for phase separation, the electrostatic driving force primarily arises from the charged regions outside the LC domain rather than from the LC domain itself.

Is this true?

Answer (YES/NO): NO